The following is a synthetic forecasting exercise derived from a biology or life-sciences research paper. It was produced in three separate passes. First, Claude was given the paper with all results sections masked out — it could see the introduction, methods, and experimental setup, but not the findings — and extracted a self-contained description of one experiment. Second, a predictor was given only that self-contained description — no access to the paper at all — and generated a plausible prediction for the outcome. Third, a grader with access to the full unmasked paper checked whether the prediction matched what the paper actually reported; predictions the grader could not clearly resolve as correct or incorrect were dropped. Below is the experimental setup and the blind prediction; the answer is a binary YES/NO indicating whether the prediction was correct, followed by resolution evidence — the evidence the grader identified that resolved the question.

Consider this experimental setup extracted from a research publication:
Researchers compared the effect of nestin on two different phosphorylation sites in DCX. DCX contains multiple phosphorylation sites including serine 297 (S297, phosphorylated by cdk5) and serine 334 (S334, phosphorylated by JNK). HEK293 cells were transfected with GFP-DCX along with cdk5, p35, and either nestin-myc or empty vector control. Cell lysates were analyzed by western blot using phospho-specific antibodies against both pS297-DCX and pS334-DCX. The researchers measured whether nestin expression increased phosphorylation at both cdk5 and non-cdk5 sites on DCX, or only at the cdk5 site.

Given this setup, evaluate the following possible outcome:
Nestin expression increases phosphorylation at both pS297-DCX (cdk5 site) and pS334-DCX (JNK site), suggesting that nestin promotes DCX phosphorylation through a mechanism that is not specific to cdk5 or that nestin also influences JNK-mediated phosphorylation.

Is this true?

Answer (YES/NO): NO